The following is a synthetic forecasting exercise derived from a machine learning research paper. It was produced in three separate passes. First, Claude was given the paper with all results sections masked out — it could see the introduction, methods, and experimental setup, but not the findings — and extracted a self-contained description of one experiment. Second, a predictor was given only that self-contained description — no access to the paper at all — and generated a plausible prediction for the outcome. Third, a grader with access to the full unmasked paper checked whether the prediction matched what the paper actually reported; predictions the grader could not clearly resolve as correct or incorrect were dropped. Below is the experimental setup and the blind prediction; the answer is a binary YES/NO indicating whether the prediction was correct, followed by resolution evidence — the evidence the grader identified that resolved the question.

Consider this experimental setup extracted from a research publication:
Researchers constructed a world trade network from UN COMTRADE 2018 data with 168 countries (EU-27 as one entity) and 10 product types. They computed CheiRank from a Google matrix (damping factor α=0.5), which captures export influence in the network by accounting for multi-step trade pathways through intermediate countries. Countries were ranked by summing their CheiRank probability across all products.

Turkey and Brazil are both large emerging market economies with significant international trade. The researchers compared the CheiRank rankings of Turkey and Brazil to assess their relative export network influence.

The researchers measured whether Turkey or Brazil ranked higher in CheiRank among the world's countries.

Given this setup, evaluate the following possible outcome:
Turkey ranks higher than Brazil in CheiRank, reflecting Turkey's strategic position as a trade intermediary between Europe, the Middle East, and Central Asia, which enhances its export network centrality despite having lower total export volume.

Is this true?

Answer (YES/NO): YES